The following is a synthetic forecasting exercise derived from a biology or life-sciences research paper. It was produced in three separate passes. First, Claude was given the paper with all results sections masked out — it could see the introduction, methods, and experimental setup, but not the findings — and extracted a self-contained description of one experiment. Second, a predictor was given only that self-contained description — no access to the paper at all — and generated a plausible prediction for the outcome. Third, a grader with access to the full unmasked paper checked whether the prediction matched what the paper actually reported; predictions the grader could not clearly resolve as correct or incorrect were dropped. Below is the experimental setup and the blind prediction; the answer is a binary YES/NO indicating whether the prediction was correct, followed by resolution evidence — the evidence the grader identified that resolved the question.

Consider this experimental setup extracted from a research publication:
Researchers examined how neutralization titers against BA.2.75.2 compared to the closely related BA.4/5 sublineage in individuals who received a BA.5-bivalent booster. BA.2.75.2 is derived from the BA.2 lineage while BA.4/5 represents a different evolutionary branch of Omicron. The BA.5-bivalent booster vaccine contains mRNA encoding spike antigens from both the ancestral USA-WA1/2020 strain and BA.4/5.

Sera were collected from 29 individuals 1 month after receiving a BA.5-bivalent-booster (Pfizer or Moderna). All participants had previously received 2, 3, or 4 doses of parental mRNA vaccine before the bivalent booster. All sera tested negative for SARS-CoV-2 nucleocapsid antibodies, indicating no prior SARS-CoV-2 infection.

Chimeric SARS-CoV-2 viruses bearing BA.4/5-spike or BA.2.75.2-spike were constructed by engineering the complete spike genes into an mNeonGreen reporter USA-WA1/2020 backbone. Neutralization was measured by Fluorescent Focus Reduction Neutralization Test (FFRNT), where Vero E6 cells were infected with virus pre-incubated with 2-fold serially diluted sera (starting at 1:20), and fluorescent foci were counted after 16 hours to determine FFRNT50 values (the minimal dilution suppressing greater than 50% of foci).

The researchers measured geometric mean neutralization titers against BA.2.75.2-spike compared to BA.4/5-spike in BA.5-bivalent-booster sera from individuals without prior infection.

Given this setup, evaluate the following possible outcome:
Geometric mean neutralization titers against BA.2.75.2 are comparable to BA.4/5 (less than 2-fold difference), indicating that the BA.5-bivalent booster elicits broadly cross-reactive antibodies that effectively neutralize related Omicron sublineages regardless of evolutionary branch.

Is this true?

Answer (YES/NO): NO